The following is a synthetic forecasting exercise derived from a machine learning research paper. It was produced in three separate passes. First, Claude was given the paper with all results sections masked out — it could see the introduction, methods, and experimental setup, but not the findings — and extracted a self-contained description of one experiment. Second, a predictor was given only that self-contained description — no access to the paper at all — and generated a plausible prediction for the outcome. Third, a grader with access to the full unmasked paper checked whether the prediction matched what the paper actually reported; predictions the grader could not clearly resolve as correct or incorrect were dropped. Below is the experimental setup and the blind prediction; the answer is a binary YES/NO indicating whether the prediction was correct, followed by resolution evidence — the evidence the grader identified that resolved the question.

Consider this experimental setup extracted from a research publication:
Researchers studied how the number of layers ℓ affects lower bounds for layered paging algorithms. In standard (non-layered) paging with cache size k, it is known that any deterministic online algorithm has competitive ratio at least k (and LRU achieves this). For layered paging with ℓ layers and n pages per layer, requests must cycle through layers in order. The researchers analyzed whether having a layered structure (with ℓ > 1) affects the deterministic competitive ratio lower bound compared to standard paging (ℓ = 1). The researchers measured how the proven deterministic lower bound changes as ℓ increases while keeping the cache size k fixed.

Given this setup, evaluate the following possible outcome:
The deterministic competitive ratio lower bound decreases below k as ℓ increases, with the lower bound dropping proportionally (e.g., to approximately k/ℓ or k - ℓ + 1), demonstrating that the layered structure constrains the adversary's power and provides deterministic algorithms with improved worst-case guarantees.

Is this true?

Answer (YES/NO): YES